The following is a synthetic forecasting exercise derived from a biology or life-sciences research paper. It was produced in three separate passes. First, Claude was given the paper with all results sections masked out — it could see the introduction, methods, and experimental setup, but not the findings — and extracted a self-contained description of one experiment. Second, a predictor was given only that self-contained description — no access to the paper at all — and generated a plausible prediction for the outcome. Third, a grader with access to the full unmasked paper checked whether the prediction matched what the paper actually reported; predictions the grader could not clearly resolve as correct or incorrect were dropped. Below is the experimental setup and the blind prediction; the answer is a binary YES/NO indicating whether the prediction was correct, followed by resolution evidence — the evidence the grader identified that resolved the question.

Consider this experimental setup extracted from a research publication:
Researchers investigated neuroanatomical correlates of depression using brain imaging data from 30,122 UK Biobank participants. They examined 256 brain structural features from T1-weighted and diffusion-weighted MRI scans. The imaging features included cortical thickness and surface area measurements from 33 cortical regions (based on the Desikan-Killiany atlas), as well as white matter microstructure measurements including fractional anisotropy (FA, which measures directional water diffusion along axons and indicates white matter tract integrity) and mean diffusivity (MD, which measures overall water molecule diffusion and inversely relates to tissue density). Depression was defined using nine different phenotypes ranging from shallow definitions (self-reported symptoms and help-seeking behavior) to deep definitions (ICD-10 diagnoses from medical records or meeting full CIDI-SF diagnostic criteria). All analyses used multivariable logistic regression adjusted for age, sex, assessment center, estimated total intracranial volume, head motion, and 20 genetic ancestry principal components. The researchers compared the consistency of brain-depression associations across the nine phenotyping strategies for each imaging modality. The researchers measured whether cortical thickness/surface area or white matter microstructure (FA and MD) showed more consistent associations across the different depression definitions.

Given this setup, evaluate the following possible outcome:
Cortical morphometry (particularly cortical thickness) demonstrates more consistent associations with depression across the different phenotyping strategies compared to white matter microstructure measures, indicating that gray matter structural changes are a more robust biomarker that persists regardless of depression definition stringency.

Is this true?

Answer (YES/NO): NO